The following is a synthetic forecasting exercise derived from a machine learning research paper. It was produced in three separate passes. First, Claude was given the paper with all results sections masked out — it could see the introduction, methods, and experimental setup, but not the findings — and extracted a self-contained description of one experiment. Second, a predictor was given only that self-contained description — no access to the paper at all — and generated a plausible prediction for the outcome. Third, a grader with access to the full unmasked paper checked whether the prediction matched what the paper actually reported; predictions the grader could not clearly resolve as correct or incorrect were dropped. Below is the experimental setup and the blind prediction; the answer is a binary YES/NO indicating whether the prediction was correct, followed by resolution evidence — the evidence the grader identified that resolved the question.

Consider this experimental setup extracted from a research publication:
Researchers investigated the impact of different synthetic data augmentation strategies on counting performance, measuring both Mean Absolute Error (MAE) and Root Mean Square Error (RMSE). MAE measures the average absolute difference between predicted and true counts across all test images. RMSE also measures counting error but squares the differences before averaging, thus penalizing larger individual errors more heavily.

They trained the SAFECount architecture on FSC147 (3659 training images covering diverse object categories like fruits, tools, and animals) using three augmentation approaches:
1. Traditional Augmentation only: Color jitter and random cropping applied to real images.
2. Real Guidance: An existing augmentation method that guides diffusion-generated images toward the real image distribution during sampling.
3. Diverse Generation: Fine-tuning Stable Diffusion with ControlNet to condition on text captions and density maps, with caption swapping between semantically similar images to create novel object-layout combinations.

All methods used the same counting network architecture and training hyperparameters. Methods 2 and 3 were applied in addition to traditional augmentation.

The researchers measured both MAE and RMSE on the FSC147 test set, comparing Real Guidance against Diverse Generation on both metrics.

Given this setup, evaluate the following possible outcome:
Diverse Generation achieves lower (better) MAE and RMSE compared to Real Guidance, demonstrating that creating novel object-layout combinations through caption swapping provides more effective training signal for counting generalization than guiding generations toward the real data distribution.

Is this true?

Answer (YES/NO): NO